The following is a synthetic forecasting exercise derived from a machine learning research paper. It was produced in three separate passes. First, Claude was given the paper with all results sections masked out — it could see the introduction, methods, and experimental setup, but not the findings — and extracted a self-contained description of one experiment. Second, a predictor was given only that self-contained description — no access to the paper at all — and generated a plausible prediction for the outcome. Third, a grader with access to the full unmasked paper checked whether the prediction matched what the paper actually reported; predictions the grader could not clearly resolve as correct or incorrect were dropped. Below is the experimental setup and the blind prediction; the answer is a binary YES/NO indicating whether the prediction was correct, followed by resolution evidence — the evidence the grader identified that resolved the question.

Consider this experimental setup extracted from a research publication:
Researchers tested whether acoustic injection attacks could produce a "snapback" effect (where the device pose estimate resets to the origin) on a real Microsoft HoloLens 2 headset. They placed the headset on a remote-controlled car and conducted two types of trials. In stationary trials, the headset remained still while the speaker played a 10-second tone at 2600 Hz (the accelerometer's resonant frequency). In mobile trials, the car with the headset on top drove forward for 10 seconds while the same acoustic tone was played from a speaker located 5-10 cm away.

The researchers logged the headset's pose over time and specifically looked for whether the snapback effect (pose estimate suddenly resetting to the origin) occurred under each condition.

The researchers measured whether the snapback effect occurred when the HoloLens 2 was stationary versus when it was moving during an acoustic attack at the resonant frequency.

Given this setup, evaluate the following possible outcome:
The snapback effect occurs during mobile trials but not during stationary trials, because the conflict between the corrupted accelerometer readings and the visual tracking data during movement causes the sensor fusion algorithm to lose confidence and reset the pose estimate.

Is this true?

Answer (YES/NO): YES